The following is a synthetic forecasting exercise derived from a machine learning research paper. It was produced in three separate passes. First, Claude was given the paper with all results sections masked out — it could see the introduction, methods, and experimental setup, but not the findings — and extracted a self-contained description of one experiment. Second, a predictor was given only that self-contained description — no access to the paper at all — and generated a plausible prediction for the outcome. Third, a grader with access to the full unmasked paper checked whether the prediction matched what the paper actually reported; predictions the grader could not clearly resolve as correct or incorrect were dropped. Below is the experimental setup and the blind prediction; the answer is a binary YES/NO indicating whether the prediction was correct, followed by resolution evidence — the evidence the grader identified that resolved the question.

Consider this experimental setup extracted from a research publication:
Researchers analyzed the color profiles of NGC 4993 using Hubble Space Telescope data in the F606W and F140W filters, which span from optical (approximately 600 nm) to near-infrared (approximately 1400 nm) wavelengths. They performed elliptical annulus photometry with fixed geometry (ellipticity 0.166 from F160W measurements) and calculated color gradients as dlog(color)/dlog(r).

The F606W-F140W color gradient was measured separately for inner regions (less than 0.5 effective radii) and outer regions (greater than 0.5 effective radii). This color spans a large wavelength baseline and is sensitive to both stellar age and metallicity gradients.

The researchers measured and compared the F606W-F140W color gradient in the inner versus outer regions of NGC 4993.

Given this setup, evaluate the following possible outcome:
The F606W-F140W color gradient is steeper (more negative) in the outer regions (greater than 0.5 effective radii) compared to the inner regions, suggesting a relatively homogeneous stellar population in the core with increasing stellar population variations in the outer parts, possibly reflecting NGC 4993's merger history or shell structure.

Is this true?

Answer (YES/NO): NO